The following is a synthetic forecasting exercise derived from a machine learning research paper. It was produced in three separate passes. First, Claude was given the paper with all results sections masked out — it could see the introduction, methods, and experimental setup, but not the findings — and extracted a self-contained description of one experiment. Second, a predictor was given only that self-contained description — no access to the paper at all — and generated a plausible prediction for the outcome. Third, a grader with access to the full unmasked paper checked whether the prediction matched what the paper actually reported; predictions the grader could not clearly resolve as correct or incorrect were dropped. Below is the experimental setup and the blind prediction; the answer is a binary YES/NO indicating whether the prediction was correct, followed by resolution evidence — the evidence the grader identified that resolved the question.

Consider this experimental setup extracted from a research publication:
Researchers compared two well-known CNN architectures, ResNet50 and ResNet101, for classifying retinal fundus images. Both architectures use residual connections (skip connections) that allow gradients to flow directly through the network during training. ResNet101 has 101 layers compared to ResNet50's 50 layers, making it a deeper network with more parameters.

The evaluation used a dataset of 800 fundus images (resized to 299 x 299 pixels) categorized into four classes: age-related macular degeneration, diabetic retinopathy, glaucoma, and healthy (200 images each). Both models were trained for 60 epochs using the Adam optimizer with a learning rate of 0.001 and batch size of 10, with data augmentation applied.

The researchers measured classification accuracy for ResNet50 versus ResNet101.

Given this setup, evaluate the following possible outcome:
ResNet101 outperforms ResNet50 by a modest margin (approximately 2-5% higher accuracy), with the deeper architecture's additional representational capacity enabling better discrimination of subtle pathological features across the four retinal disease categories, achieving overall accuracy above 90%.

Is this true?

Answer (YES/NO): YES